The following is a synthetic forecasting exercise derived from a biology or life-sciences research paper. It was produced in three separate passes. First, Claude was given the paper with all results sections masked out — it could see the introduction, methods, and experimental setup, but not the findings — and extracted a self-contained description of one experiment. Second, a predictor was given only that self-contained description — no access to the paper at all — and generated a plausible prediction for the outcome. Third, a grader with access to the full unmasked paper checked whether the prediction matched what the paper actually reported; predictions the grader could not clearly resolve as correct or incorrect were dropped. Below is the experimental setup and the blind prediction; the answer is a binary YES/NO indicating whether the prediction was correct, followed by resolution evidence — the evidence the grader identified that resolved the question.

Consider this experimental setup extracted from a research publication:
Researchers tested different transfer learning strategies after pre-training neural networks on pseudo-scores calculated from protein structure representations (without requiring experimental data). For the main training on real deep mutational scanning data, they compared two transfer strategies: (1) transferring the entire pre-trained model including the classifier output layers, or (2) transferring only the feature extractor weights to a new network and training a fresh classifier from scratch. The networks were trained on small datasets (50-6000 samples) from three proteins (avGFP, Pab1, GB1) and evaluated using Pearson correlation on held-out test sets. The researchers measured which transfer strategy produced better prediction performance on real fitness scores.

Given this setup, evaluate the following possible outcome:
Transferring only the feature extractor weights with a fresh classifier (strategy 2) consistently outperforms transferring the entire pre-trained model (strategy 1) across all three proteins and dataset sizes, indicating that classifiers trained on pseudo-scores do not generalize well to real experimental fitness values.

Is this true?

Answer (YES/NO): YES